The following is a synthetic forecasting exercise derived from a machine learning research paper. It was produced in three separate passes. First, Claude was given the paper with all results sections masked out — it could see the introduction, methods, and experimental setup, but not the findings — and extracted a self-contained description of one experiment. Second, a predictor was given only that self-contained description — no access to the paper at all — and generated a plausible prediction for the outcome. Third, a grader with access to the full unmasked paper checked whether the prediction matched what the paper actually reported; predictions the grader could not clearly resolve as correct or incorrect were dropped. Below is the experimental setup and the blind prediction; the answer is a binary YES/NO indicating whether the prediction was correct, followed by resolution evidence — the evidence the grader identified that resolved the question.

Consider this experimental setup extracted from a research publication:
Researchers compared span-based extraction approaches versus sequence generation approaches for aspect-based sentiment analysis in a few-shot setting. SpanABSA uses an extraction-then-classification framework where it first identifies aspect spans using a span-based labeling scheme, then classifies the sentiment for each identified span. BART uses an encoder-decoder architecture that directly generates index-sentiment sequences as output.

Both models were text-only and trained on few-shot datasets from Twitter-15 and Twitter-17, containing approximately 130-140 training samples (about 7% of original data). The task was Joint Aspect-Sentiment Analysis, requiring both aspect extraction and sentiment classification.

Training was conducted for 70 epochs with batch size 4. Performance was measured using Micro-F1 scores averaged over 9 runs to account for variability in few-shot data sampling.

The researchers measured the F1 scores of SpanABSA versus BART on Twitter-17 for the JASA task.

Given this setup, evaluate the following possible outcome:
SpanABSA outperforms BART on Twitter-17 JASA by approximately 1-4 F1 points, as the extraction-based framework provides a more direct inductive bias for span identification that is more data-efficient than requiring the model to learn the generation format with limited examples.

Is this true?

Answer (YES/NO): YES